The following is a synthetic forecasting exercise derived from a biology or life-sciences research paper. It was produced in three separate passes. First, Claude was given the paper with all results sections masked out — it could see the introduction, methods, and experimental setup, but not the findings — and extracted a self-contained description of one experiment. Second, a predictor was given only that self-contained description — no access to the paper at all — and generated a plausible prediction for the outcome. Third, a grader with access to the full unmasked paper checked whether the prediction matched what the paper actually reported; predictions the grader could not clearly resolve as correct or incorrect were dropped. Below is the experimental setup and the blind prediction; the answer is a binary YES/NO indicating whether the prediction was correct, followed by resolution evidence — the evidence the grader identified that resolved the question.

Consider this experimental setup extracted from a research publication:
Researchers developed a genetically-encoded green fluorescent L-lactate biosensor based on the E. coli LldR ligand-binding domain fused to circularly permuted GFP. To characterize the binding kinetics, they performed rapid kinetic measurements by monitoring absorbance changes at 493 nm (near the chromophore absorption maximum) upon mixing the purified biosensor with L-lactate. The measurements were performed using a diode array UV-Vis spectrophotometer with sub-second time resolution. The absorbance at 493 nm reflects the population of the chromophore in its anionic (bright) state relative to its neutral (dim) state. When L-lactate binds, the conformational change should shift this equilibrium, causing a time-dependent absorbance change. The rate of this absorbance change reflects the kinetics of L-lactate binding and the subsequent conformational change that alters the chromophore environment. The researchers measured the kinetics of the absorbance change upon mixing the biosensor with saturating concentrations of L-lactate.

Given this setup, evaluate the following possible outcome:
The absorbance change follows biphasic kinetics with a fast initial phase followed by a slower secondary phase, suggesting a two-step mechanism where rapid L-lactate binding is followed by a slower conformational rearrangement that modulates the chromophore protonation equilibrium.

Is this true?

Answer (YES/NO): YES